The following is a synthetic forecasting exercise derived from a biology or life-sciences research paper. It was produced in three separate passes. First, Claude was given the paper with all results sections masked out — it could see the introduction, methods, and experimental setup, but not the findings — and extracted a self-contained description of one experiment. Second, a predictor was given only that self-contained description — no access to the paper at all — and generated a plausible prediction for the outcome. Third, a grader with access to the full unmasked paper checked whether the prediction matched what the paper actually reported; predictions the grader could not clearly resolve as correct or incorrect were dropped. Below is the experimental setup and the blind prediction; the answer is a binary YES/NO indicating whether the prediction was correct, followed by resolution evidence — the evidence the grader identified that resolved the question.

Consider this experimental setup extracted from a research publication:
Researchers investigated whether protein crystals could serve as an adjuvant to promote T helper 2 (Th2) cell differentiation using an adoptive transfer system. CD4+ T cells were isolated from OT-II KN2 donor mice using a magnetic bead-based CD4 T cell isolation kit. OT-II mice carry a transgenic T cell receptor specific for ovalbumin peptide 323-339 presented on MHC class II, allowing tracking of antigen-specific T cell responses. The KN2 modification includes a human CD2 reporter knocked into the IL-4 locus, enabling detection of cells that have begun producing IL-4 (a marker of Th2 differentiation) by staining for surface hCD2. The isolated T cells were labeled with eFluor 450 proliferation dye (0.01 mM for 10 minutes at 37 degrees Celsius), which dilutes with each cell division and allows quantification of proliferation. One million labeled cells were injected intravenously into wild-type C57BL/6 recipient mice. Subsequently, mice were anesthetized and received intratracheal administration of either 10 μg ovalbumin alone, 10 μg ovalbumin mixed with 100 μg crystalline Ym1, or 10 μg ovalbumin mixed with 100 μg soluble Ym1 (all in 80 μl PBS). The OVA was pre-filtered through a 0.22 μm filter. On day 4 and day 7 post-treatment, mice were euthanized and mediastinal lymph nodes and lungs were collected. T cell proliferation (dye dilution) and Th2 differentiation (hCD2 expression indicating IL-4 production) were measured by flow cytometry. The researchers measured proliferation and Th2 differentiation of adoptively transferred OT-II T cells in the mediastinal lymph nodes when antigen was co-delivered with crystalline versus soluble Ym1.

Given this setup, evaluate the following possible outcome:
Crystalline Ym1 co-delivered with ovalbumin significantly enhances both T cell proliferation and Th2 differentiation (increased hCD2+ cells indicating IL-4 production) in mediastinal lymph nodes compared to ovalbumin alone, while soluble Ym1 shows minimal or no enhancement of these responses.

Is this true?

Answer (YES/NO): YES